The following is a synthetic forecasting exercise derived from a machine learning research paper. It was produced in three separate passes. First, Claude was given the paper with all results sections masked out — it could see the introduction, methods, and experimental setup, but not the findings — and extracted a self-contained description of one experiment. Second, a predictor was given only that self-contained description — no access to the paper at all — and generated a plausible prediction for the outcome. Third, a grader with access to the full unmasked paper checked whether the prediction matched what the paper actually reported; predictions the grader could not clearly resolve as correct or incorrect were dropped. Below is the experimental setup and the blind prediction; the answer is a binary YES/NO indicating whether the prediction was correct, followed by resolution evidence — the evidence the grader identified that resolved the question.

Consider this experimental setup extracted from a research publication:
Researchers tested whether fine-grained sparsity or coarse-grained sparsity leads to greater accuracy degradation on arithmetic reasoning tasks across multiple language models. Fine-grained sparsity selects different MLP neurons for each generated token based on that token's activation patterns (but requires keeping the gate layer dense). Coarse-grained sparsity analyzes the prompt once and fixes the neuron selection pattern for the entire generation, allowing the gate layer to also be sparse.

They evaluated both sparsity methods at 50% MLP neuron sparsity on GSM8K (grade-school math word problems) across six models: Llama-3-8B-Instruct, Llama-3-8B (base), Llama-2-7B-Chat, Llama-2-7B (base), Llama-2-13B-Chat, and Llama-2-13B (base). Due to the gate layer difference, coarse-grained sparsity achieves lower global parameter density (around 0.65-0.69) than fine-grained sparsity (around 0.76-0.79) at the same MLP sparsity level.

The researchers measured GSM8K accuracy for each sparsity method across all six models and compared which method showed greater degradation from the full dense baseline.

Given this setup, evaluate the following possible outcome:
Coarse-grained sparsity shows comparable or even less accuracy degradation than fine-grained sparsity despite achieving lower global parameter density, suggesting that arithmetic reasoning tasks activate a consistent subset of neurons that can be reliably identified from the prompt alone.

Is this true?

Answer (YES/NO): NO